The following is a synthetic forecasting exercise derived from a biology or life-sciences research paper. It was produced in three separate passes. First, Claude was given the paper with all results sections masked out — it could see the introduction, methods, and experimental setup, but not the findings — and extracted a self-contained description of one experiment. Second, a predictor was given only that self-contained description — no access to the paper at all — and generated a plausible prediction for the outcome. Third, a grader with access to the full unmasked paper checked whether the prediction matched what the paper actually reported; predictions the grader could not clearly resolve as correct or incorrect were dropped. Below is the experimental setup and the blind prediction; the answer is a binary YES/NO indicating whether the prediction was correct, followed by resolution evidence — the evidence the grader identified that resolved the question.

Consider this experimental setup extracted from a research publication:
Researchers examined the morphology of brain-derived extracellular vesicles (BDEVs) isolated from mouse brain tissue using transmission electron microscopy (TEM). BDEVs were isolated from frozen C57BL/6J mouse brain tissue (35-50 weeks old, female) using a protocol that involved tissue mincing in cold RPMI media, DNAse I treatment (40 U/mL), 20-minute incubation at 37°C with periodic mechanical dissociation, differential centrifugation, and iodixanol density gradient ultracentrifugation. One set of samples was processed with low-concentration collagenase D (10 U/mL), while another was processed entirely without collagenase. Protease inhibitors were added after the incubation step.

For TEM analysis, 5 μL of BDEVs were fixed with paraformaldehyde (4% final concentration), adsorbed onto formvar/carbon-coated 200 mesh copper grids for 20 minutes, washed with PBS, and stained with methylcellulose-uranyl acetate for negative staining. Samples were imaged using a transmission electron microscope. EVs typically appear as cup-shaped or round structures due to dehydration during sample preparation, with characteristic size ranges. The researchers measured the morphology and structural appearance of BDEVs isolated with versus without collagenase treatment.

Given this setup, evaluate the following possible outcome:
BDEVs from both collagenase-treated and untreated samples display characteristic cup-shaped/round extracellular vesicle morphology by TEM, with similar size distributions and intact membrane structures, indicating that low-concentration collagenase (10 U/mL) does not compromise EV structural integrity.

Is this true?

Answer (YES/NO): YES